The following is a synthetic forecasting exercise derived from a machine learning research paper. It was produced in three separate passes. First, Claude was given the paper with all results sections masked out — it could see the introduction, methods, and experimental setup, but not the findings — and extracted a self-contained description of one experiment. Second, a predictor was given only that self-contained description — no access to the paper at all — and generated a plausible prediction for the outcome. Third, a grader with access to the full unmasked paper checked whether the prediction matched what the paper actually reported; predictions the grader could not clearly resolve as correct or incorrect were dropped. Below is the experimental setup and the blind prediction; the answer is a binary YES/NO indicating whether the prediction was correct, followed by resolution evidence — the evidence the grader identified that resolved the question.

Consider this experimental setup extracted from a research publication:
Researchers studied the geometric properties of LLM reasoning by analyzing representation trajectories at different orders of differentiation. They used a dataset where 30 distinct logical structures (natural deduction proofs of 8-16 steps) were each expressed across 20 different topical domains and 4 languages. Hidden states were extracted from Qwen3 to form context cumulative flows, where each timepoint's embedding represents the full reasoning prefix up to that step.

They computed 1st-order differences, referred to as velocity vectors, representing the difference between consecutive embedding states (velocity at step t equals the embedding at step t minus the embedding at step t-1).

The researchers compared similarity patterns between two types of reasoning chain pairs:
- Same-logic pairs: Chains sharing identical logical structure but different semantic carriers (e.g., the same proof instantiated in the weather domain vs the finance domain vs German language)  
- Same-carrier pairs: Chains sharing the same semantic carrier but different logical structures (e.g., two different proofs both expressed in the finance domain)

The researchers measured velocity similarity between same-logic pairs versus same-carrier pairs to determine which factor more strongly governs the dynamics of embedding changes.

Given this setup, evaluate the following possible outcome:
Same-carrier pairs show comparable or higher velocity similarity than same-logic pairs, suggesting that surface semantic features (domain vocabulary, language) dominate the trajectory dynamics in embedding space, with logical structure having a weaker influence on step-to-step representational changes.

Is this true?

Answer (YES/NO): NO